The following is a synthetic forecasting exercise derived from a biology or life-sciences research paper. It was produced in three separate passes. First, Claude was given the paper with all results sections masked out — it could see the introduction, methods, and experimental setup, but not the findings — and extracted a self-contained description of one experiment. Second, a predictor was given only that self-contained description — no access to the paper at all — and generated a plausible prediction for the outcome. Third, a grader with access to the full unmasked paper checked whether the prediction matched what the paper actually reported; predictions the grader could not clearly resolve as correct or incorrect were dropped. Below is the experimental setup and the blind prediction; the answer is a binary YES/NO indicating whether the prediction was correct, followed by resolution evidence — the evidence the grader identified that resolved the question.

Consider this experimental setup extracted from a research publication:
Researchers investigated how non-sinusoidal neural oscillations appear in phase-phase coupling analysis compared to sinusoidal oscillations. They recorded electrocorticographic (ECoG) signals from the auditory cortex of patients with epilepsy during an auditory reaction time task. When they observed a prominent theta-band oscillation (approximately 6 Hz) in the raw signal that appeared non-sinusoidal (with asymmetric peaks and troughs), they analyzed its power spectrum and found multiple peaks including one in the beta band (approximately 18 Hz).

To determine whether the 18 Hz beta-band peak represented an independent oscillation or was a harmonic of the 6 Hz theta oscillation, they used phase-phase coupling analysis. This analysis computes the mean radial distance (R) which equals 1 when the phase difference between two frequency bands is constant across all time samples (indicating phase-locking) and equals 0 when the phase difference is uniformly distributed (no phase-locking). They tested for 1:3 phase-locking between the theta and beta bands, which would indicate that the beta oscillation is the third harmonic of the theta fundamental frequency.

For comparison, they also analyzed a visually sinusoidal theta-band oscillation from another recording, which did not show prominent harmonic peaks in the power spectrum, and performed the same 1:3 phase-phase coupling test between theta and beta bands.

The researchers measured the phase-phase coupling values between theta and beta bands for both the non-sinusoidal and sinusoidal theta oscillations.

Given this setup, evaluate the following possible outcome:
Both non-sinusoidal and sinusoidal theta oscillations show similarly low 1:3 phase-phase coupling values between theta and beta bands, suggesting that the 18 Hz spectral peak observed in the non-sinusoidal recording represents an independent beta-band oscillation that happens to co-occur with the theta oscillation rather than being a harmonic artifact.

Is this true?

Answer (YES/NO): NO